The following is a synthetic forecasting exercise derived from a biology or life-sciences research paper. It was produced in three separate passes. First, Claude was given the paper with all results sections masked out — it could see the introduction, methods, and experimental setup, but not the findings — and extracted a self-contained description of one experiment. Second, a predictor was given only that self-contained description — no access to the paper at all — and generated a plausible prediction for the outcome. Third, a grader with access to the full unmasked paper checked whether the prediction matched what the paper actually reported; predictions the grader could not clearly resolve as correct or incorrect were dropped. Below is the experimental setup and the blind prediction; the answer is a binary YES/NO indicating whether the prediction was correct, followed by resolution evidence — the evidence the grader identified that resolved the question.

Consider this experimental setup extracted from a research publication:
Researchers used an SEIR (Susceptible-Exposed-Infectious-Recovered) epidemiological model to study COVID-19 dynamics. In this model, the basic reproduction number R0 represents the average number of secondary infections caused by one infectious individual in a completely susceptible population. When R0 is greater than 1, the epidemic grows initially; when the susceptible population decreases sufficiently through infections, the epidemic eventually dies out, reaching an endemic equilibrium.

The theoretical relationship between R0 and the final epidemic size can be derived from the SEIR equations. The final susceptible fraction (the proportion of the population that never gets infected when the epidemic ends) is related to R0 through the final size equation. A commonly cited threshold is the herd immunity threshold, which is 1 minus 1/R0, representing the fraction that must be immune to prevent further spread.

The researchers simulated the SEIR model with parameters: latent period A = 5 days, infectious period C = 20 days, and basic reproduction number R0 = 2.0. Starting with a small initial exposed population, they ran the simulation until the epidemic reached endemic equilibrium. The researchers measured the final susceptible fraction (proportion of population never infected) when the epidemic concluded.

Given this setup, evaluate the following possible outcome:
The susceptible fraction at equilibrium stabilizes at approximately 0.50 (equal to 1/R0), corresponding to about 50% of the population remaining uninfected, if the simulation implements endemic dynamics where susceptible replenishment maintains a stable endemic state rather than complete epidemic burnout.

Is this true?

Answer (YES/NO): NO